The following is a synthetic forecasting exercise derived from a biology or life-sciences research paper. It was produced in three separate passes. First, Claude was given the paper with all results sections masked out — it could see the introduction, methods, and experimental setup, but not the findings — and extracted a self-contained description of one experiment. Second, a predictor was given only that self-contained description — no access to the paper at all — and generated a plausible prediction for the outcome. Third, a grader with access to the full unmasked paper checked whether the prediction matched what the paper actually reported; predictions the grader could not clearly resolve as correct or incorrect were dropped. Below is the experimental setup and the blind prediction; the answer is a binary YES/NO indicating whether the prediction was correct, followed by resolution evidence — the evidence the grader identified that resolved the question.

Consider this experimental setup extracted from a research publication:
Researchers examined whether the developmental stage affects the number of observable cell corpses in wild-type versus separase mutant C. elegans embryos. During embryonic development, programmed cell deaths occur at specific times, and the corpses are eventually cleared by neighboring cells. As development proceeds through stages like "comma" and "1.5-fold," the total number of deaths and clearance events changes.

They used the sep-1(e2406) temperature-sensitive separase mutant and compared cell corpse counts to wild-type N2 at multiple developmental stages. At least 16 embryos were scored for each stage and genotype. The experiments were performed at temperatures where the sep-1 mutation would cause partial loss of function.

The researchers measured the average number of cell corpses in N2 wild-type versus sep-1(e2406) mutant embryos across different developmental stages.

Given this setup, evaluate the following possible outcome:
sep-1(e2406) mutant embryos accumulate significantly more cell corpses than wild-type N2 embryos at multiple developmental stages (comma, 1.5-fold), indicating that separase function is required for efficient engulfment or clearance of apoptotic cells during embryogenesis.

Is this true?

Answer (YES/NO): NO